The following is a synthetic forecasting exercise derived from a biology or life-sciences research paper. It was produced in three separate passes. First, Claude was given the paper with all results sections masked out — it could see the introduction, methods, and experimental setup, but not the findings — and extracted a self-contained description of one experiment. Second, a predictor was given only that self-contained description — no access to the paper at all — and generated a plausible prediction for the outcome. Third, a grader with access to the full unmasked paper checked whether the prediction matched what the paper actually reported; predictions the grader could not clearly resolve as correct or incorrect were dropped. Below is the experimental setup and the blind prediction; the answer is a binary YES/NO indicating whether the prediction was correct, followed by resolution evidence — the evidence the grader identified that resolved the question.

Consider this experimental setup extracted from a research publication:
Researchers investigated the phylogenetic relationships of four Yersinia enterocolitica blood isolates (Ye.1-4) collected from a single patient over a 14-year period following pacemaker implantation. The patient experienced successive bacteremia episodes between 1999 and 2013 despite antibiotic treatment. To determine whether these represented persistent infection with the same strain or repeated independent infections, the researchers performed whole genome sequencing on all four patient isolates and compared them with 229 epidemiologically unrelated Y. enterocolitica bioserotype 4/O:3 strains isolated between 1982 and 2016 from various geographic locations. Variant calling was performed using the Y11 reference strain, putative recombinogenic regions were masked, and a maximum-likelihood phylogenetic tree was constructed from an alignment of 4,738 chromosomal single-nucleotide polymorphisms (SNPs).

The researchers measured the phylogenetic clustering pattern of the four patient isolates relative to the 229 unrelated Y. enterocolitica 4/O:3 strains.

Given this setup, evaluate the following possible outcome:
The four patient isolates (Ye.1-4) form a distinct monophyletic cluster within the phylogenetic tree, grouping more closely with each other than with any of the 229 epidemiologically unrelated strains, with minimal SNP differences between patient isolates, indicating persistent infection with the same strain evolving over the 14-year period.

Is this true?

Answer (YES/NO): YES